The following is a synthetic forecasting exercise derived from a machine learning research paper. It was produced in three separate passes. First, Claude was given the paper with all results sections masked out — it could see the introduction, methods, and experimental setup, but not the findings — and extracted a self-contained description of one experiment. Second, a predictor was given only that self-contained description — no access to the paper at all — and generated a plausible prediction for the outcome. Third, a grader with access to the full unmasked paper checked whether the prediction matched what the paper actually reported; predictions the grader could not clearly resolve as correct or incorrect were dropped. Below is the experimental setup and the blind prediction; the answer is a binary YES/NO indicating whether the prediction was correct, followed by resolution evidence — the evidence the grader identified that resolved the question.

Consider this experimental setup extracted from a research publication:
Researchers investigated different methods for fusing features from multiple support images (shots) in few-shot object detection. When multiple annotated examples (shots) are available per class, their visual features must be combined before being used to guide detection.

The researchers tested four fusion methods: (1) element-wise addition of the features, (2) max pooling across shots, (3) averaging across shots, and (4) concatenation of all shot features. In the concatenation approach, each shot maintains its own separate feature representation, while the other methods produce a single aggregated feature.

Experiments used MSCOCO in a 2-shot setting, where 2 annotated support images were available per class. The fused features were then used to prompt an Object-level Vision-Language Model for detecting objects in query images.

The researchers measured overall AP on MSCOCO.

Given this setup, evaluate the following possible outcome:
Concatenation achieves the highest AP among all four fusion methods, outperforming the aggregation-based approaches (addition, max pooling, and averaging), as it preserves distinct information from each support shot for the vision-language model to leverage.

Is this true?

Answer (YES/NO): YES